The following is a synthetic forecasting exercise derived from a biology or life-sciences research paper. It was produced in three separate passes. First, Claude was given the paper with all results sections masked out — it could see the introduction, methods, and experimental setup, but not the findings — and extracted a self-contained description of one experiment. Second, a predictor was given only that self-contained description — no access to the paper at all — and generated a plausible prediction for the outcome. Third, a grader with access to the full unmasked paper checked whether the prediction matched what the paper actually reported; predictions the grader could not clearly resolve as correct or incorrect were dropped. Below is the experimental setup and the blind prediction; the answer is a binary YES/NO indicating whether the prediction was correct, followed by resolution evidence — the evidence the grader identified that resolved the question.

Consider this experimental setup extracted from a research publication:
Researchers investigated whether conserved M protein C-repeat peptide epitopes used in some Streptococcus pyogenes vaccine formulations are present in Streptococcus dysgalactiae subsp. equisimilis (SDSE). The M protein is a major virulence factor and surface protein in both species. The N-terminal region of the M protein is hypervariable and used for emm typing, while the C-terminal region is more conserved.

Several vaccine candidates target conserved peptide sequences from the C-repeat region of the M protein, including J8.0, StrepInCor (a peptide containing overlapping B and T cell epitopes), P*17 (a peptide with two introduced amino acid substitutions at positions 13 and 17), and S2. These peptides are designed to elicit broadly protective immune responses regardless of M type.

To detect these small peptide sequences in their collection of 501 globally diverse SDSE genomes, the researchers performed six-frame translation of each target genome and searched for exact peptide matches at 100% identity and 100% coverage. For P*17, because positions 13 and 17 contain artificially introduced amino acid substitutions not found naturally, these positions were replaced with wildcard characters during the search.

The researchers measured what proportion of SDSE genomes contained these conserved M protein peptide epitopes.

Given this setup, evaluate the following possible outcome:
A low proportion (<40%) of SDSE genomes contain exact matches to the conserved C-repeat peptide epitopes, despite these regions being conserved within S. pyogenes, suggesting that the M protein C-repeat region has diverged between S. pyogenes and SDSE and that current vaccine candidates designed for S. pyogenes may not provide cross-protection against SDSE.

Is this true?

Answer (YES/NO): NO